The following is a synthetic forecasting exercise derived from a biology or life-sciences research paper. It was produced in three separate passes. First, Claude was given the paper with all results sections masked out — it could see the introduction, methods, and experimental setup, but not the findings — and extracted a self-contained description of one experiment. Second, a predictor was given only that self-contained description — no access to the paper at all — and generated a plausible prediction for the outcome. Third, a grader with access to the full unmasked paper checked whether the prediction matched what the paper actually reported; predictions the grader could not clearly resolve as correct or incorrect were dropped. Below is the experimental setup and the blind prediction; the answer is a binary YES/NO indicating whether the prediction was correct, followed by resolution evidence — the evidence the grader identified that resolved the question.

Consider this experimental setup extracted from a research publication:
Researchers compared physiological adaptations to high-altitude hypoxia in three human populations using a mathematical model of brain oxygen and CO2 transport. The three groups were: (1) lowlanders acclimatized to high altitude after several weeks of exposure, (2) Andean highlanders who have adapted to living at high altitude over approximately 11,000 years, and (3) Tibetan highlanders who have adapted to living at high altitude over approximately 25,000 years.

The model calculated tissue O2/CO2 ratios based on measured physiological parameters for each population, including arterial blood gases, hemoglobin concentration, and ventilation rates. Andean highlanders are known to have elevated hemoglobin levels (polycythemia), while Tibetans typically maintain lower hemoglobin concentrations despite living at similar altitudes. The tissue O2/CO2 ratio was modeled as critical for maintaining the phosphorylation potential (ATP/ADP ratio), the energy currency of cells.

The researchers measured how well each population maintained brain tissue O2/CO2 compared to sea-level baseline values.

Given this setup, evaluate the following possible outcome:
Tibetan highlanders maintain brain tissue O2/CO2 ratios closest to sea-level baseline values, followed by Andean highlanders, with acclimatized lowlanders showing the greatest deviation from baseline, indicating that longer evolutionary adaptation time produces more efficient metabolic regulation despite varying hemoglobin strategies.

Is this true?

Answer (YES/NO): NO